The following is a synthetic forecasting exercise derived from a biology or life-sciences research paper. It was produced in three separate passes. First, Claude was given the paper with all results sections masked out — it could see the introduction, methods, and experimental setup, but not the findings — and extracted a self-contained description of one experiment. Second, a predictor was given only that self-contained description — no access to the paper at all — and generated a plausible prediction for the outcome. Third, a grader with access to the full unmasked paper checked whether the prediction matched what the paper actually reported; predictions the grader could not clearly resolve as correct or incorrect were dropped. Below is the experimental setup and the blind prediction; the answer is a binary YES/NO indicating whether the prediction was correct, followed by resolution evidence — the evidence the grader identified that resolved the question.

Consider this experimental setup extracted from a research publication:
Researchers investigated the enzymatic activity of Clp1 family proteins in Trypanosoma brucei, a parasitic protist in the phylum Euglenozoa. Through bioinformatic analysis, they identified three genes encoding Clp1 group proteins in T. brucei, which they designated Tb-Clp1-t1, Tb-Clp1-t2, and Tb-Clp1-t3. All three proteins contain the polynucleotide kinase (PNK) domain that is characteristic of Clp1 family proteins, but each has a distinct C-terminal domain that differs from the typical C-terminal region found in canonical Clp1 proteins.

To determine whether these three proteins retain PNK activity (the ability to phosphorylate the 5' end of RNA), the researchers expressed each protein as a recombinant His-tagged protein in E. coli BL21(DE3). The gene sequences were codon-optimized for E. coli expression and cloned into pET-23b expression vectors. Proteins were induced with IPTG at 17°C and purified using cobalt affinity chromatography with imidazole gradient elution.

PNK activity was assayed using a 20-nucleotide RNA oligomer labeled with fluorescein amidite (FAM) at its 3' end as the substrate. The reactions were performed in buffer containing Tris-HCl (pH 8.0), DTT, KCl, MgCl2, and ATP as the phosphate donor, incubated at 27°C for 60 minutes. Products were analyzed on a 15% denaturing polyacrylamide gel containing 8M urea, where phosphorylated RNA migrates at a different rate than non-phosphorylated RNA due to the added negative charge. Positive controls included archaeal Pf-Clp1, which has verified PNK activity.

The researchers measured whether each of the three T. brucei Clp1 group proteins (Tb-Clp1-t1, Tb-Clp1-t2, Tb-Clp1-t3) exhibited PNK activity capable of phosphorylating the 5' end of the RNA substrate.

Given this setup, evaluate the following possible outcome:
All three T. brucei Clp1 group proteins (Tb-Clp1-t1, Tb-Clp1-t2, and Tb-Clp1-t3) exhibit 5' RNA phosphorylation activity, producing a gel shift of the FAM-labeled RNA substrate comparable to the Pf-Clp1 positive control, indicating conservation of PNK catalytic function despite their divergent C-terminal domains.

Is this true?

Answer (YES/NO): NO